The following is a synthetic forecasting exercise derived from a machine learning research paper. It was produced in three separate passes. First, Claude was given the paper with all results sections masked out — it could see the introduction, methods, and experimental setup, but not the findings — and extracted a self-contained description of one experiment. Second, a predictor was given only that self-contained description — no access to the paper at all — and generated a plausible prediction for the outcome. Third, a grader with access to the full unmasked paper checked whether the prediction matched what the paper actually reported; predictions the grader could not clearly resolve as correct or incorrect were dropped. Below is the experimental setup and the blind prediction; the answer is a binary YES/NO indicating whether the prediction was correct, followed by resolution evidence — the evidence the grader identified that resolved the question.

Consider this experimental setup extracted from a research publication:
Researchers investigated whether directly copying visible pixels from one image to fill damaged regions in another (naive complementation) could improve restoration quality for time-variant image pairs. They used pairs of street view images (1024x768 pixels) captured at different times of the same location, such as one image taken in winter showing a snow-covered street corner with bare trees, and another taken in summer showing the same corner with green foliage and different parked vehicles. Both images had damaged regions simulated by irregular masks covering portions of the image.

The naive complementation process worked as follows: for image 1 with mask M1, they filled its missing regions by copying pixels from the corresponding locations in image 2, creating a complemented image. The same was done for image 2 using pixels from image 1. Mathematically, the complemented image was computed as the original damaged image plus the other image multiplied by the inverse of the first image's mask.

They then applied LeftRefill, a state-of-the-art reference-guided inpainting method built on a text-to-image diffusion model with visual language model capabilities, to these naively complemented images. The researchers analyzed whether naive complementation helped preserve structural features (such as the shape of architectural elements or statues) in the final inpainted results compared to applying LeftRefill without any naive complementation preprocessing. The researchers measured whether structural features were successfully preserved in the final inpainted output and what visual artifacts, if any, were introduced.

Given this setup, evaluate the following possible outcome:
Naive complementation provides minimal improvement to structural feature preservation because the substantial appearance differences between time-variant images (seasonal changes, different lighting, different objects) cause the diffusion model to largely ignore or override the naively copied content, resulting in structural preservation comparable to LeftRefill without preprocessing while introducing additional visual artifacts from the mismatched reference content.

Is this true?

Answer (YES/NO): NO